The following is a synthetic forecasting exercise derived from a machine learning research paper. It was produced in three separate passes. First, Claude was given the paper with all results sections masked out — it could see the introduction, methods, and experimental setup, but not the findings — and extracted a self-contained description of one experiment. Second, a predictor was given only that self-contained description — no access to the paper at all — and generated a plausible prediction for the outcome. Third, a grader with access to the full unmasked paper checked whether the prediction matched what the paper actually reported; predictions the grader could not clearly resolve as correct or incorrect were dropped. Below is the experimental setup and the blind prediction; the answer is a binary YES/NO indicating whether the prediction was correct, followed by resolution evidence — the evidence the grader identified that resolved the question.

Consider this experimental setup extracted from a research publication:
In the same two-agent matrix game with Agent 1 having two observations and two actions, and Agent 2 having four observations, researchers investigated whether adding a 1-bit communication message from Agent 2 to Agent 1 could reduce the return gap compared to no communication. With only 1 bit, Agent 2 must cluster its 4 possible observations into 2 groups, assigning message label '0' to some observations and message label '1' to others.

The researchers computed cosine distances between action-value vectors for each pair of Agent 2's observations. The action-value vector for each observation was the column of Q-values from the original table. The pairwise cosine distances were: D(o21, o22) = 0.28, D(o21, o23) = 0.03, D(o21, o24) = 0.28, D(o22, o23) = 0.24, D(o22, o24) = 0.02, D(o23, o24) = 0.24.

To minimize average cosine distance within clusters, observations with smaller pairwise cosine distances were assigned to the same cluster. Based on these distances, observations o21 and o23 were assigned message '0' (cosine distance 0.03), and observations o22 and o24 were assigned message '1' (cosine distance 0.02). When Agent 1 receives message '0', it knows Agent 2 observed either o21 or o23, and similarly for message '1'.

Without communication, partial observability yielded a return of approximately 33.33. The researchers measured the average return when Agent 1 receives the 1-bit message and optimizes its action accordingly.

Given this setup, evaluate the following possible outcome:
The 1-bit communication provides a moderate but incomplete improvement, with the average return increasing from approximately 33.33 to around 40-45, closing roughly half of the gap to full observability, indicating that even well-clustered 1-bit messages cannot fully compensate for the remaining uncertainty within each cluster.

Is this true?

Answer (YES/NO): NO